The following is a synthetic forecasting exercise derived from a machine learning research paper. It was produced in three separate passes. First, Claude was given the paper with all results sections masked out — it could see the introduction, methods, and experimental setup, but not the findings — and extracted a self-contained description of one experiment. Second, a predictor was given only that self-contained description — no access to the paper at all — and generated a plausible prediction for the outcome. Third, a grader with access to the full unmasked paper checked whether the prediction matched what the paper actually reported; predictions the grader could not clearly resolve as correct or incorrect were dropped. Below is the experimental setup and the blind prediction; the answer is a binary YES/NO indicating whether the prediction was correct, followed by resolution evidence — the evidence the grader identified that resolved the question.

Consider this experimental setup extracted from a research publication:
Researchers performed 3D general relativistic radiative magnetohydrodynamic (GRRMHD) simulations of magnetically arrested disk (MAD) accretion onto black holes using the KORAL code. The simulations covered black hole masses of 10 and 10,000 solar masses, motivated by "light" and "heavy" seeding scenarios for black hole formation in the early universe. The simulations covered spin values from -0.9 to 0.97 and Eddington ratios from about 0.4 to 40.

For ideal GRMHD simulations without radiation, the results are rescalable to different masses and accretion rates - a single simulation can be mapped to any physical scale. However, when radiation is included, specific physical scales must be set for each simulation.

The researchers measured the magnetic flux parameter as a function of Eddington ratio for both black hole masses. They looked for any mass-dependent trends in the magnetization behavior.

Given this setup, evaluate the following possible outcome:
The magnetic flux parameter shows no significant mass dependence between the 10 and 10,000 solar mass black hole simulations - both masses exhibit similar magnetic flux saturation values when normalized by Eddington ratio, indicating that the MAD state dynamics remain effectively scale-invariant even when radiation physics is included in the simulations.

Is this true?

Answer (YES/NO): NO